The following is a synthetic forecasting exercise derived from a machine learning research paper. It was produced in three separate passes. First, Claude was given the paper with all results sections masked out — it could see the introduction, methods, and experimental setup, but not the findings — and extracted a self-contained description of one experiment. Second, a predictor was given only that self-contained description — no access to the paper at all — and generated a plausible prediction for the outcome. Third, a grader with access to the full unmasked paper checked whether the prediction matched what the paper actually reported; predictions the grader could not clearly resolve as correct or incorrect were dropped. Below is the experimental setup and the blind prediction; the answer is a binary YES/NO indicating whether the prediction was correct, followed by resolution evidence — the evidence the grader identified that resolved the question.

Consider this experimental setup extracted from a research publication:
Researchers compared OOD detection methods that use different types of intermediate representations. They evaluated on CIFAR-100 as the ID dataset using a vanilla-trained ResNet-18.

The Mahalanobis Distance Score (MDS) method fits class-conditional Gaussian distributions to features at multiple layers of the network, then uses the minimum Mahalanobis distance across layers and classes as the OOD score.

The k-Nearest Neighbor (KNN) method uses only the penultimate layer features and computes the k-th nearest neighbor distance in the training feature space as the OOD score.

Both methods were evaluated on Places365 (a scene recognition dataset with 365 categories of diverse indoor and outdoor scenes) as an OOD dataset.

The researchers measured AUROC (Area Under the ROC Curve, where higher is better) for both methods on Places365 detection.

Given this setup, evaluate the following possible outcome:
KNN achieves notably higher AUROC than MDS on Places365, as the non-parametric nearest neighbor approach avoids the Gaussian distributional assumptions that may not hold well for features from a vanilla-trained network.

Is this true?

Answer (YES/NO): YES